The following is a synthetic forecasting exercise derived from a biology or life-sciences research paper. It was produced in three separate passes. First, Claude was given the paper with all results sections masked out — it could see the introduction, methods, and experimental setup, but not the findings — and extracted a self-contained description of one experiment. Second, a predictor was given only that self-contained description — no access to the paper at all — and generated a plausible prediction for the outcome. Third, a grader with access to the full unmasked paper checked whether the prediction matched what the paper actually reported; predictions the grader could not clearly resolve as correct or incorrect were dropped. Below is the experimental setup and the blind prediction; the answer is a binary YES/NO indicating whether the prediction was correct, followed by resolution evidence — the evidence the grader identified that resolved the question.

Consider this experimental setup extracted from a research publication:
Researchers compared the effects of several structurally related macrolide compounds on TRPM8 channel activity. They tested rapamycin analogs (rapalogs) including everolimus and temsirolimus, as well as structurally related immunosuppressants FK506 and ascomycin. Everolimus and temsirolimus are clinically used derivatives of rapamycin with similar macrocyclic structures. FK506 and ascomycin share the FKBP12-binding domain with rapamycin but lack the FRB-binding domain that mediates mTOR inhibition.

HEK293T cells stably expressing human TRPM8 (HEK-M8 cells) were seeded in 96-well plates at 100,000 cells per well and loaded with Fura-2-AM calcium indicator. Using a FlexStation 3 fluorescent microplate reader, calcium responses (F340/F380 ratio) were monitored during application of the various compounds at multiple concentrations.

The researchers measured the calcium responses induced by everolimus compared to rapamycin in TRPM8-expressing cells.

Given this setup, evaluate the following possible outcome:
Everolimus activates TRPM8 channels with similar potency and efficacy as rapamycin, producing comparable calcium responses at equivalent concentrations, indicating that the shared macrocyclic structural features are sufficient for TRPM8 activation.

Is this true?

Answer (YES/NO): NO